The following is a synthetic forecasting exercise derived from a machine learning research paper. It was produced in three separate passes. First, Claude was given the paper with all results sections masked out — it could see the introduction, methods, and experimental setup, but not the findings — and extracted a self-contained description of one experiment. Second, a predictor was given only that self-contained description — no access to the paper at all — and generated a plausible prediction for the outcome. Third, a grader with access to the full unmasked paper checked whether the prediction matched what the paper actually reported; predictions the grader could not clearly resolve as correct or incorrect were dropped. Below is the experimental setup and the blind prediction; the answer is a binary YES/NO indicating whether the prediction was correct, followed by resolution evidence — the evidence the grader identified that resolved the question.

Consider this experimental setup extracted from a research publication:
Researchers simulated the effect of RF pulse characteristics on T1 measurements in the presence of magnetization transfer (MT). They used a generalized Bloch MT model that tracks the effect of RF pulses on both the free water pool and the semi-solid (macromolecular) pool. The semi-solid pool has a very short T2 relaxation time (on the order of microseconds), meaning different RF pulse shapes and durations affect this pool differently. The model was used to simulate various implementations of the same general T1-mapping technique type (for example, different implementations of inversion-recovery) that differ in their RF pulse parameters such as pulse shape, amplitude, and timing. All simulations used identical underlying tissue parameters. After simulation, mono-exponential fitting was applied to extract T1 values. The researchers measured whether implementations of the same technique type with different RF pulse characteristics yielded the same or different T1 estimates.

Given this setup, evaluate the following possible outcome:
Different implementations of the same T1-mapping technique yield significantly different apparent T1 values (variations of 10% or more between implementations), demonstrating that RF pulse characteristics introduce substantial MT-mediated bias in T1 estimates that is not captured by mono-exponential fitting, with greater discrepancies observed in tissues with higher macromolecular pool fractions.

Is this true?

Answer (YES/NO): NO